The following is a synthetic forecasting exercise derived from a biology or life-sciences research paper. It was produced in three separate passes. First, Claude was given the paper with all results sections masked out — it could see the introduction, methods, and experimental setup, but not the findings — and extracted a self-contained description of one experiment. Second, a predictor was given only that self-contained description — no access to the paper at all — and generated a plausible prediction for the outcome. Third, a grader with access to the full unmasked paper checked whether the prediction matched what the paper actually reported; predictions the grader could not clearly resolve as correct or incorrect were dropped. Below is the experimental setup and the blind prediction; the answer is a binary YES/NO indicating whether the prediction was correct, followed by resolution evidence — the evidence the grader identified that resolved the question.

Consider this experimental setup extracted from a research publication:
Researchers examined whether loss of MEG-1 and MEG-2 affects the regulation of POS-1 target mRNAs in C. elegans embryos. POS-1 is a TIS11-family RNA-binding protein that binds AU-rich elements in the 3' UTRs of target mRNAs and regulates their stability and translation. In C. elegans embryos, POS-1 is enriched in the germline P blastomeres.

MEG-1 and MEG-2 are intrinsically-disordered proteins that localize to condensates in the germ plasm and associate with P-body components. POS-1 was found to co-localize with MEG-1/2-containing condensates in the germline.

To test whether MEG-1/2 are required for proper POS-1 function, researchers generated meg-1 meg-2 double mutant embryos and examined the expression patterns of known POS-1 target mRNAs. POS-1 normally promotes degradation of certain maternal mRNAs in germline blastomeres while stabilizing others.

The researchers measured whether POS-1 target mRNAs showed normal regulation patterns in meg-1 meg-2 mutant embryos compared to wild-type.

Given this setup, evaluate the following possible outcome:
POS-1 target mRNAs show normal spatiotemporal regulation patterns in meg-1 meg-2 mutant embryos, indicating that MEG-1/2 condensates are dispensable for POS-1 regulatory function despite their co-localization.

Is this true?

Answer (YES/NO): NO